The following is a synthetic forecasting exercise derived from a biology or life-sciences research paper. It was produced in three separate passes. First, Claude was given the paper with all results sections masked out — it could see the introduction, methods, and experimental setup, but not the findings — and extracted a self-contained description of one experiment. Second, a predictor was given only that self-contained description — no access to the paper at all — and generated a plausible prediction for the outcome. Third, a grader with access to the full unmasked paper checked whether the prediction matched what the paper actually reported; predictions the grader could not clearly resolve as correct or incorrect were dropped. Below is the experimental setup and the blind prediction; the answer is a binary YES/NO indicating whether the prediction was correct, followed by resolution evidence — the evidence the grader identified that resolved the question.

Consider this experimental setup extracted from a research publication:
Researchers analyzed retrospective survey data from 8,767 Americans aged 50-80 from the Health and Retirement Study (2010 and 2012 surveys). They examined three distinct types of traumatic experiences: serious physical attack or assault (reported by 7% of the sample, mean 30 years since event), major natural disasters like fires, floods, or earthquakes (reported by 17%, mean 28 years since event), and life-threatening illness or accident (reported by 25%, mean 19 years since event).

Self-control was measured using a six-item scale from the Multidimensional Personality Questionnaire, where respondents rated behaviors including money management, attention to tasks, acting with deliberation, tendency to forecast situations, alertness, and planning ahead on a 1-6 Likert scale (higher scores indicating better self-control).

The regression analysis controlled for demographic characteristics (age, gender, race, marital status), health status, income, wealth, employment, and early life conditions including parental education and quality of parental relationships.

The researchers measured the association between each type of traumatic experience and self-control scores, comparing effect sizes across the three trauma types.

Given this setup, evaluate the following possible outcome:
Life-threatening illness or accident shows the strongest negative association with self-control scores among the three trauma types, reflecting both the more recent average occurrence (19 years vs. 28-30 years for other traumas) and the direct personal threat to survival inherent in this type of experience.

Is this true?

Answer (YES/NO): NO